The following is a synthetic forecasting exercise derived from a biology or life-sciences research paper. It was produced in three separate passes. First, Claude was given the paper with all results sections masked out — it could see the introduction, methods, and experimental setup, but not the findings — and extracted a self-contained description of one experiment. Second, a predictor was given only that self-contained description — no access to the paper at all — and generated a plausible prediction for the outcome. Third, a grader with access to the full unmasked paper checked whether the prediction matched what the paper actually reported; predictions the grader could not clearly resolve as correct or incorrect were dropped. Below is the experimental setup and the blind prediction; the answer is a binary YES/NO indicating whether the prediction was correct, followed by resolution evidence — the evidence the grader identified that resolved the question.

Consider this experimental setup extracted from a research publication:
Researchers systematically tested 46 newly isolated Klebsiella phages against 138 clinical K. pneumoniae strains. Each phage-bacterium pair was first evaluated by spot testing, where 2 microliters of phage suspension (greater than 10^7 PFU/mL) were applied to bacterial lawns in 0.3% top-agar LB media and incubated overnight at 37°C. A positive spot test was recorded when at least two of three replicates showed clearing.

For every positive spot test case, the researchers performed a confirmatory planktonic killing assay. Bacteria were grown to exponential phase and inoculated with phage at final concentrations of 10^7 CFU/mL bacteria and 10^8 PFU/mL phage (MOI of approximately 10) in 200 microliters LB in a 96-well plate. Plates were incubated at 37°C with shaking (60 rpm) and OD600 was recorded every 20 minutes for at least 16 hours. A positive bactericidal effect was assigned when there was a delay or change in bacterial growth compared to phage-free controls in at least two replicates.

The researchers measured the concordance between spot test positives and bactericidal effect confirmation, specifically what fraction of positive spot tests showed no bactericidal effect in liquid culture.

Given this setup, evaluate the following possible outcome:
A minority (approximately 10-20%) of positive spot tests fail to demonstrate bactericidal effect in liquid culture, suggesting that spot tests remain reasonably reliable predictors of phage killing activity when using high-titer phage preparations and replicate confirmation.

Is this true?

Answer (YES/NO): NO